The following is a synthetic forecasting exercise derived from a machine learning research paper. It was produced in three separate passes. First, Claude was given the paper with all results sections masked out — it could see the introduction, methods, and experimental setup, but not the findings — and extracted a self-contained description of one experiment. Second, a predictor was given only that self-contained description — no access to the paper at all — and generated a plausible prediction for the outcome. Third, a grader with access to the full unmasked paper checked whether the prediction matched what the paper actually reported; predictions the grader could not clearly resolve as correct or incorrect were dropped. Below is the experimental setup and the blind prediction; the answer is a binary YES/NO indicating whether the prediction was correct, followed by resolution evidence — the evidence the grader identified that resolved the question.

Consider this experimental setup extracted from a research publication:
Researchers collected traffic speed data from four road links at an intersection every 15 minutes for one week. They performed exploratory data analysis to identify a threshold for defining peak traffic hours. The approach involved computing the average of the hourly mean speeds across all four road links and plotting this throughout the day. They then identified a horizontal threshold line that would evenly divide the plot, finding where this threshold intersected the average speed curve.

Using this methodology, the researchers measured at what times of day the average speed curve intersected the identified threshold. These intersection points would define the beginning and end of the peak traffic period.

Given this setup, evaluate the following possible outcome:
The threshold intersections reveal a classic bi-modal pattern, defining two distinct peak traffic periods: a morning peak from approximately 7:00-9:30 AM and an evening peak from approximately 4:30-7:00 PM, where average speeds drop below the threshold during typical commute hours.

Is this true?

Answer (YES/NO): NO